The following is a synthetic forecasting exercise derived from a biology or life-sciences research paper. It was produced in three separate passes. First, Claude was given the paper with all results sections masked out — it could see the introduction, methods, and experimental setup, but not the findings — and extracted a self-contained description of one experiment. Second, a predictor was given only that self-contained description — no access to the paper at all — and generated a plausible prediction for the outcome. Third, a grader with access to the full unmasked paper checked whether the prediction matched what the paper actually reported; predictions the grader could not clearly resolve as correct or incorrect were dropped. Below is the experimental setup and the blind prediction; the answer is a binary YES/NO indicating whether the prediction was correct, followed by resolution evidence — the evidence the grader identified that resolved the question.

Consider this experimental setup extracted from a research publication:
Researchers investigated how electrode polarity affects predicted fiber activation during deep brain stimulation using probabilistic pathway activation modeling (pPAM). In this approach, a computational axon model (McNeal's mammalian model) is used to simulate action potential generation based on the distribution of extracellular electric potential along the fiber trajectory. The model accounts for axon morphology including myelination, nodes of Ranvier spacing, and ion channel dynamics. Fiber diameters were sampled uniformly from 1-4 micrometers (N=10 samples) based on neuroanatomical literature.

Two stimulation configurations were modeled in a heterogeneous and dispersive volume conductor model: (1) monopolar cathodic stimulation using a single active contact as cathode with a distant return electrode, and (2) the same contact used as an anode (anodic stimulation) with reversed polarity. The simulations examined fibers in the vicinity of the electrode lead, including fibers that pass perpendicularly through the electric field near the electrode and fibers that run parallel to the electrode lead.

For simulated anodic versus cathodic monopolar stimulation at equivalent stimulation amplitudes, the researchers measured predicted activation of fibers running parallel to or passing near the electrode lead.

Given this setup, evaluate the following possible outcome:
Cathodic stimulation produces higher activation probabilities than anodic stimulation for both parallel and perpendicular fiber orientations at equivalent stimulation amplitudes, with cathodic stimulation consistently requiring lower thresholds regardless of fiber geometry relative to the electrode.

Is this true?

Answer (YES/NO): YES